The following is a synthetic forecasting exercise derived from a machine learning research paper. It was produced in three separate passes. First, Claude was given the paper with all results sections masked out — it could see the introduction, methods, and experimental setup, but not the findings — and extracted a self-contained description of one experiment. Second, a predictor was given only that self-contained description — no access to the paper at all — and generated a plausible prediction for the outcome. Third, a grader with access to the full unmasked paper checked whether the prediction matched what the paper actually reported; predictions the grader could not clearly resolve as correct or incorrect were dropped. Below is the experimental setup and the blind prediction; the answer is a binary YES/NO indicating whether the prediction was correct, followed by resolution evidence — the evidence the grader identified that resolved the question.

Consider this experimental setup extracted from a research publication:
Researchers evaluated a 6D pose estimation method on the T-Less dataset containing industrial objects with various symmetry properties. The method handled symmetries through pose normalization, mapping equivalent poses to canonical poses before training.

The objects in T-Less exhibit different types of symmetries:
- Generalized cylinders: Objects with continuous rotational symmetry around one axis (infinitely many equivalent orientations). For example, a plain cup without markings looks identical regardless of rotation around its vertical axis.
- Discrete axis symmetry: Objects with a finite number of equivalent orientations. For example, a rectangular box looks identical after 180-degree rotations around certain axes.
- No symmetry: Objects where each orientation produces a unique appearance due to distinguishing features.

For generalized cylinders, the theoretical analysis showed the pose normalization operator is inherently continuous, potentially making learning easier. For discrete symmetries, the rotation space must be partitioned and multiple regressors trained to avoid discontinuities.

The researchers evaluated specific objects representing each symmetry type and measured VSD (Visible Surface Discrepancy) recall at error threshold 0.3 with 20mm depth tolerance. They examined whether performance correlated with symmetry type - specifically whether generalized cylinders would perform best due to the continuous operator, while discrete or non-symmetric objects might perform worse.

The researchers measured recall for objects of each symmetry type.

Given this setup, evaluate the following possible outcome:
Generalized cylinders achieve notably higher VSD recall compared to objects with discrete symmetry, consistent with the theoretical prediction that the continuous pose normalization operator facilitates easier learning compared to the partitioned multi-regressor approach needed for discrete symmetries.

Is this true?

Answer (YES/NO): NO